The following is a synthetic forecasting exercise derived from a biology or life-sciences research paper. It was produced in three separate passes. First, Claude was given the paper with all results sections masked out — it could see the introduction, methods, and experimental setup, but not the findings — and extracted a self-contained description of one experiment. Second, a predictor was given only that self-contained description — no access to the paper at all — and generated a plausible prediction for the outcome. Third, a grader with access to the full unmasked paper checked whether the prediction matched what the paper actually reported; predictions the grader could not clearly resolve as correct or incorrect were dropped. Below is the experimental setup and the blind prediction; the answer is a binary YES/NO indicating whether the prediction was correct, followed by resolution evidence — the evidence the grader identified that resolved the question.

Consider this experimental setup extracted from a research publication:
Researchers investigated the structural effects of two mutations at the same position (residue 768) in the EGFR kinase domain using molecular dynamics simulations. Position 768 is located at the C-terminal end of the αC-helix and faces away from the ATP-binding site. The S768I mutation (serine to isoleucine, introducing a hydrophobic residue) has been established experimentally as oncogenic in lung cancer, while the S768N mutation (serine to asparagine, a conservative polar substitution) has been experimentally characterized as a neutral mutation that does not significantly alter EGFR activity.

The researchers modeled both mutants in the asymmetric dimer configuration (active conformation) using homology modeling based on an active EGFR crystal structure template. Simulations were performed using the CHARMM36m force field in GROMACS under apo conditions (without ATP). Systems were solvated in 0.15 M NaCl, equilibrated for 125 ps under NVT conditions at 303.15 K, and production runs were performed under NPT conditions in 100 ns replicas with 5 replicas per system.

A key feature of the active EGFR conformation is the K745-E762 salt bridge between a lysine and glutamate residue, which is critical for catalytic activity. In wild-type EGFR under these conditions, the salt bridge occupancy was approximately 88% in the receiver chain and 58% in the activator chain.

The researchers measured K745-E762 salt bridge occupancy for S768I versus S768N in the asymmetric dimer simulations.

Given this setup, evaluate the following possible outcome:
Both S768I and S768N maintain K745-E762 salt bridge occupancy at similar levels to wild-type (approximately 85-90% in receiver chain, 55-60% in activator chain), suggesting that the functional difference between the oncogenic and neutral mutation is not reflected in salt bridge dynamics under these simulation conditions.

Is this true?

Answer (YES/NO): NO